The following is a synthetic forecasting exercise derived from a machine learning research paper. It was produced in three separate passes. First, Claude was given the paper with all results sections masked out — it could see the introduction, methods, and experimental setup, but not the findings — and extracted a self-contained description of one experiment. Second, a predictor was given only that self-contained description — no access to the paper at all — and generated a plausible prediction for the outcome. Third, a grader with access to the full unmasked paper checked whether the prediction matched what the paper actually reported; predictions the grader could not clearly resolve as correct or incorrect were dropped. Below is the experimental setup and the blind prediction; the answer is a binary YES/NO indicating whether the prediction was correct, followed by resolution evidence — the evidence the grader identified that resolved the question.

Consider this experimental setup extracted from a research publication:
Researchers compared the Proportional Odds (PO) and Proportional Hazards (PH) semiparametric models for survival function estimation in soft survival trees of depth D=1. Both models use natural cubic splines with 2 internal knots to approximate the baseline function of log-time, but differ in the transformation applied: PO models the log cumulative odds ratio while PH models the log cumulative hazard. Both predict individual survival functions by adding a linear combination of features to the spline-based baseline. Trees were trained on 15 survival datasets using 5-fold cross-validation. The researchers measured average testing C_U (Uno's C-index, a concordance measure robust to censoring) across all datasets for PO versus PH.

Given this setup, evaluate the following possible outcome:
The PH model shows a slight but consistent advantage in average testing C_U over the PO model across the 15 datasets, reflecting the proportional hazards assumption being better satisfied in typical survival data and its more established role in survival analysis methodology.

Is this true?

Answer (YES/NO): NO